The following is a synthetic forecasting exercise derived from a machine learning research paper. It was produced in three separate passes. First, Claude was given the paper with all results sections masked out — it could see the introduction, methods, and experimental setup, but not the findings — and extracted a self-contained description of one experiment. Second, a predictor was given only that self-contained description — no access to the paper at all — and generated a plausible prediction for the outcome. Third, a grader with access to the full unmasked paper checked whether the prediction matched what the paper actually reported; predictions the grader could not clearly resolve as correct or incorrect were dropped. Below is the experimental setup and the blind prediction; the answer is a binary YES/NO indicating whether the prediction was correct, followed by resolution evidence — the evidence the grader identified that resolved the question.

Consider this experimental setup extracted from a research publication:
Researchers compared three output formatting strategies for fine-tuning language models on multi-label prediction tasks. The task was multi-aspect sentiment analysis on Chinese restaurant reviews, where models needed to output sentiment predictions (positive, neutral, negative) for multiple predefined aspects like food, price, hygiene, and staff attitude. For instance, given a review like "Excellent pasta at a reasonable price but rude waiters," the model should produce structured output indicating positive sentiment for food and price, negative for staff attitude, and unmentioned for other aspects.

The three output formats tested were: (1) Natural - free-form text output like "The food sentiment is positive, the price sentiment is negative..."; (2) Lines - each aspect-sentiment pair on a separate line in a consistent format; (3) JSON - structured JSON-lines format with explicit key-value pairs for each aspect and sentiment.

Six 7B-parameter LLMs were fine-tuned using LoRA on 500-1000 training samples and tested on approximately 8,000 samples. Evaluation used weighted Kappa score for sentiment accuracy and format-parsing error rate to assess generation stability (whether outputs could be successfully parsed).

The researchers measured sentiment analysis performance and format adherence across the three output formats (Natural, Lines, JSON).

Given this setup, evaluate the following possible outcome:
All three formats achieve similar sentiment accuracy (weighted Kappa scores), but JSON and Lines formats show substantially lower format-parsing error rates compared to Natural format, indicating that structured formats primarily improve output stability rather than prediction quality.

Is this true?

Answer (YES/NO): NO